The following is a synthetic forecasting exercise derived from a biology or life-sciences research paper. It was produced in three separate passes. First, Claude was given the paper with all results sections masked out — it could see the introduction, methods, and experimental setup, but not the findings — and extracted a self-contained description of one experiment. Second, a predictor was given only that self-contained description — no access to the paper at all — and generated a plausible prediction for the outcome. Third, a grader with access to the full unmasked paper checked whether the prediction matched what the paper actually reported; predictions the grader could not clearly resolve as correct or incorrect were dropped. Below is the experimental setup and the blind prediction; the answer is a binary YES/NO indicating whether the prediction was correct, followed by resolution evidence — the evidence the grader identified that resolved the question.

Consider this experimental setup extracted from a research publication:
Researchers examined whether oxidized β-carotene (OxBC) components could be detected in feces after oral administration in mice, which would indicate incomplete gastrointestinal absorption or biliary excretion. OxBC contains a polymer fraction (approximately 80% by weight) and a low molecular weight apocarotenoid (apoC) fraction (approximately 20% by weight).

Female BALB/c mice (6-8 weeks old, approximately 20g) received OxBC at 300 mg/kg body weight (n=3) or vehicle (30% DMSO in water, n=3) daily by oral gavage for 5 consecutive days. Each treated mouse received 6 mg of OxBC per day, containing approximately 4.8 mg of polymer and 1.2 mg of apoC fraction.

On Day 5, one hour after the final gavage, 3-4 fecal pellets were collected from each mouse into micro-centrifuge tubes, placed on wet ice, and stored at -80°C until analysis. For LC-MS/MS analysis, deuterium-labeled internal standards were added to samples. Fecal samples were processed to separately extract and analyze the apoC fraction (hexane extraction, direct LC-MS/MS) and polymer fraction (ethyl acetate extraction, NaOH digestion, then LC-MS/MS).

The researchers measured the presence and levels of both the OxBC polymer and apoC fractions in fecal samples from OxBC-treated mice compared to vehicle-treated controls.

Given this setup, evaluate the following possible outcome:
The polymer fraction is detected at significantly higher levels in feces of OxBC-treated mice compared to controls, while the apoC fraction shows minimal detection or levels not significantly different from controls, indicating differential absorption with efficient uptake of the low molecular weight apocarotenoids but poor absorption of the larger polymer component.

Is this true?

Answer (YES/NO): NO